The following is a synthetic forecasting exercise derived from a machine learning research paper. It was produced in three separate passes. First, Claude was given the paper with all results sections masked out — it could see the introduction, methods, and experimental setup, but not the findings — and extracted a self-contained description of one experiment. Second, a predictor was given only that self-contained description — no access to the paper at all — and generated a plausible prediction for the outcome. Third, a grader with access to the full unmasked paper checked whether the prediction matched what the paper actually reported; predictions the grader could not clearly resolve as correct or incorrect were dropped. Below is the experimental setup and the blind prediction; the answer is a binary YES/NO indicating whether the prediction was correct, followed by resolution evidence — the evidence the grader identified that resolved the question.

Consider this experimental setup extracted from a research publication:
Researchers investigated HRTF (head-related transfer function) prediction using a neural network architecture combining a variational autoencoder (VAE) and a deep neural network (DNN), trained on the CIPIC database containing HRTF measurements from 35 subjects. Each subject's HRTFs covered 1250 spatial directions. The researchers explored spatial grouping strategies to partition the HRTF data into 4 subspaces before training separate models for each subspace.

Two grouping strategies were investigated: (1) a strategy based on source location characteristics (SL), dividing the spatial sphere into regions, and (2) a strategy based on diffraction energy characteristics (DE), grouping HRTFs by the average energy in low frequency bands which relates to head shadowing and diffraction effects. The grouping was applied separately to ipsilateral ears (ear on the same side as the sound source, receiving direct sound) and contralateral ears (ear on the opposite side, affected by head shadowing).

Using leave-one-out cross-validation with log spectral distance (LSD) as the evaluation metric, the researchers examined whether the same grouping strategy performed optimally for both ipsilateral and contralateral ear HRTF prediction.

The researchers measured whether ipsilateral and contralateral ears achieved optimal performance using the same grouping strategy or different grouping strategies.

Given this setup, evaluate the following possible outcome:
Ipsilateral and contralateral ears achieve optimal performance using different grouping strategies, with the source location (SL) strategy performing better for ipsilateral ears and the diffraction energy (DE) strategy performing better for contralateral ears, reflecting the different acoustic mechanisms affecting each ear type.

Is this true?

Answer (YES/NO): YES